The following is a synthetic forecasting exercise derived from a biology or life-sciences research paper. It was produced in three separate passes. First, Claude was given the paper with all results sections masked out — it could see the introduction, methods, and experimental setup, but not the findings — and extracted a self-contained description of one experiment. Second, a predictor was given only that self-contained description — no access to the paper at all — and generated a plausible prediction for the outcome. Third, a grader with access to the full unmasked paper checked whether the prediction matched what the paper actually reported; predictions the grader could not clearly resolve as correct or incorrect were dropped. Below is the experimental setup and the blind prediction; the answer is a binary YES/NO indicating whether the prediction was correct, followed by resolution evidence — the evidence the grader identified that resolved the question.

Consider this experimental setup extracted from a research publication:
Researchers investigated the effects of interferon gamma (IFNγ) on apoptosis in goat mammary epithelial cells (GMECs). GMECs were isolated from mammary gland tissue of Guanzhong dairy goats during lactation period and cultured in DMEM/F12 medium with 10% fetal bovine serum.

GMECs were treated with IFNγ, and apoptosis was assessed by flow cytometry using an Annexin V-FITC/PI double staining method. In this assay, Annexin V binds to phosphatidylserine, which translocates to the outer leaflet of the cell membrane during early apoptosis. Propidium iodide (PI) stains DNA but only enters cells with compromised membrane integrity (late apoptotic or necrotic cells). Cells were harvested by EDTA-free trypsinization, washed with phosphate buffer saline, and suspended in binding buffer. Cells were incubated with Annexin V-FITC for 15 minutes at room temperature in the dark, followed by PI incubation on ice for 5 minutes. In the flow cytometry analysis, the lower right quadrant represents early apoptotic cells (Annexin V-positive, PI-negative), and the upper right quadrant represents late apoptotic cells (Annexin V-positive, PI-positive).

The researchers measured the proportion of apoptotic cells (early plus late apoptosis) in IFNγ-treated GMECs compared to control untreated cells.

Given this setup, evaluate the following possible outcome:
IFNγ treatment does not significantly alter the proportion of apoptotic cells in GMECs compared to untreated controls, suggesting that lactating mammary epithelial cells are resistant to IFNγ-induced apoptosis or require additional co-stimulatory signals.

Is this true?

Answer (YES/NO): NO